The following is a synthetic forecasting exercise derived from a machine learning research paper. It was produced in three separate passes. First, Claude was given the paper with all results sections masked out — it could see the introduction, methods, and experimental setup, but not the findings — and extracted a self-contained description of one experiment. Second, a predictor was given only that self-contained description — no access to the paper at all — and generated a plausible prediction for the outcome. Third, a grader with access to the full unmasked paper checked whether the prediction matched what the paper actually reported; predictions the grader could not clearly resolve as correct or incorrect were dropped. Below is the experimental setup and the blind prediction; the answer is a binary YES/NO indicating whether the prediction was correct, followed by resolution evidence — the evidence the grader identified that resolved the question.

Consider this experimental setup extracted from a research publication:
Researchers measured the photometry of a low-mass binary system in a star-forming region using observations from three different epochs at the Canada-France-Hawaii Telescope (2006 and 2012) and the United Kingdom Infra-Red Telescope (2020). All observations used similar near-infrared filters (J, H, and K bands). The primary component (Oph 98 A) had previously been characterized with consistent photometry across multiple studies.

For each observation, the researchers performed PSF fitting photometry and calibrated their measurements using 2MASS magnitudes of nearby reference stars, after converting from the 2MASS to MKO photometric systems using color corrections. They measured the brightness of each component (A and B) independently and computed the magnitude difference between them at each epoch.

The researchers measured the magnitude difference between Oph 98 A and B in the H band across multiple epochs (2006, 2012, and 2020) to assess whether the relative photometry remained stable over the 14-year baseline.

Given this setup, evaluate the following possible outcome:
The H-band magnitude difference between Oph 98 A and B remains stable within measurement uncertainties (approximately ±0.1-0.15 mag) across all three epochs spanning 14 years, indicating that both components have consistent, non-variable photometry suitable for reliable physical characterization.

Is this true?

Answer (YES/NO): YES